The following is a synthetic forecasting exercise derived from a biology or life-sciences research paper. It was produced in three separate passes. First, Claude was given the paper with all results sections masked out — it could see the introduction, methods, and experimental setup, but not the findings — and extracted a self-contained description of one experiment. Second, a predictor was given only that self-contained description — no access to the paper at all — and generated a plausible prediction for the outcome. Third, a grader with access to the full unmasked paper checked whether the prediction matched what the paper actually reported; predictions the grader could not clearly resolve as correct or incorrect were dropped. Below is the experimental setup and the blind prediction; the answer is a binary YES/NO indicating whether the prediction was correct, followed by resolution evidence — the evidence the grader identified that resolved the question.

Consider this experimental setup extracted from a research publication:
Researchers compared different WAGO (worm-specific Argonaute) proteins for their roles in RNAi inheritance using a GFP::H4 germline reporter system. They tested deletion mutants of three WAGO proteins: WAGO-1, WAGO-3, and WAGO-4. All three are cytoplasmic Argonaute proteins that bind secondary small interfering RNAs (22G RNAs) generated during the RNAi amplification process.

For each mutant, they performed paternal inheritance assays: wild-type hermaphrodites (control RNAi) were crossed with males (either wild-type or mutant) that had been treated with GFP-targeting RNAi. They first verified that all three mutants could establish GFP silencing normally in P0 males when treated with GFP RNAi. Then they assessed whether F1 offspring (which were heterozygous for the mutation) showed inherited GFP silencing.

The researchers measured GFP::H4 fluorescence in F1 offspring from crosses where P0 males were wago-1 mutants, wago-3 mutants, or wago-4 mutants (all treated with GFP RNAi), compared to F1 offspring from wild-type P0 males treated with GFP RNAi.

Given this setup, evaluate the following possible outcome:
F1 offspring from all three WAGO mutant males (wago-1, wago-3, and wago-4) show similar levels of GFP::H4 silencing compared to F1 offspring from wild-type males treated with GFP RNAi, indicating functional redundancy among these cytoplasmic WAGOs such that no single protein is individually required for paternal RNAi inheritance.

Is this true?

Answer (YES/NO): NO